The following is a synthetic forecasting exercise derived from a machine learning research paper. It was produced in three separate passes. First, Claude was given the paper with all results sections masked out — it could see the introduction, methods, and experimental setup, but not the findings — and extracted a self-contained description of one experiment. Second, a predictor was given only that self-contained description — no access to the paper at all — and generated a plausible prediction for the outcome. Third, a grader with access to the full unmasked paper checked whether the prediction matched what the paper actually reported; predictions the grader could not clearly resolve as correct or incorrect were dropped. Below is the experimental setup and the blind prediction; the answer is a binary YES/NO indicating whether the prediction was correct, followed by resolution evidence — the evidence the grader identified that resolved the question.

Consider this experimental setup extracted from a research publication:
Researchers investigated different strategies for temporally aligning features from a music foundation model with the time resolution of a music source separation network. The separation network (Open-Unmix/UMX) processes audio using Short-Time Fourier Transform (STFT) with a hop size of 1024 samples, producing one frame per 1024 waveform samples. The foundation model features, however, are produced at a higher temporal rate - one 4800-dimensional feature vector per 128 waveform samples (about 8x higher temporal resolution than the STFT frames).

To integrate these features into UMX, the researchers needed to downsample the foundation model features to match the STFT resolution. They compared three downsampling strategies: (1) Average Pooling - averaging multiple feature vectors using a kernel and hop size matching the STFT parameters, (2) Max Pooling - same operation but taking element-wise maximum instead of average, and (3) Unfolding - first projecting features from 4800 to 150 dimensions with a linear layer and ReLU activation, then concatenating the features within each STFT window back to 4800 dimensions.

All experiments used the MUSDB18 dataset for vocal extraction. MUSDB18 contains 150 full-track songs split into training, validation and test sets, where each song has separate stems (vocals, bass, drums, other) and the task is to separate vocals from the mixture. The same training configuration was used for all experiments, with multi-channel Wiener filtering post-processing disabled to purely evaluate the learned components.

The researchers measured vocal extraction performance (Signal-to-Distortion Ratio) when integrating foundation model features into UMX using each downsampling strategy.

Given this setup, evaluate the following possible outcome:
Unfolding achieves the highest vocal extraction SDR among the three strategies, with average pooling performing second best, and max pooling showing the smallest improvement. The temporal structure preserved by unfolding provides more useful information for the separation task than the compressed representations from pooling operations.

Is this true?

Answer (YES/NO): NO